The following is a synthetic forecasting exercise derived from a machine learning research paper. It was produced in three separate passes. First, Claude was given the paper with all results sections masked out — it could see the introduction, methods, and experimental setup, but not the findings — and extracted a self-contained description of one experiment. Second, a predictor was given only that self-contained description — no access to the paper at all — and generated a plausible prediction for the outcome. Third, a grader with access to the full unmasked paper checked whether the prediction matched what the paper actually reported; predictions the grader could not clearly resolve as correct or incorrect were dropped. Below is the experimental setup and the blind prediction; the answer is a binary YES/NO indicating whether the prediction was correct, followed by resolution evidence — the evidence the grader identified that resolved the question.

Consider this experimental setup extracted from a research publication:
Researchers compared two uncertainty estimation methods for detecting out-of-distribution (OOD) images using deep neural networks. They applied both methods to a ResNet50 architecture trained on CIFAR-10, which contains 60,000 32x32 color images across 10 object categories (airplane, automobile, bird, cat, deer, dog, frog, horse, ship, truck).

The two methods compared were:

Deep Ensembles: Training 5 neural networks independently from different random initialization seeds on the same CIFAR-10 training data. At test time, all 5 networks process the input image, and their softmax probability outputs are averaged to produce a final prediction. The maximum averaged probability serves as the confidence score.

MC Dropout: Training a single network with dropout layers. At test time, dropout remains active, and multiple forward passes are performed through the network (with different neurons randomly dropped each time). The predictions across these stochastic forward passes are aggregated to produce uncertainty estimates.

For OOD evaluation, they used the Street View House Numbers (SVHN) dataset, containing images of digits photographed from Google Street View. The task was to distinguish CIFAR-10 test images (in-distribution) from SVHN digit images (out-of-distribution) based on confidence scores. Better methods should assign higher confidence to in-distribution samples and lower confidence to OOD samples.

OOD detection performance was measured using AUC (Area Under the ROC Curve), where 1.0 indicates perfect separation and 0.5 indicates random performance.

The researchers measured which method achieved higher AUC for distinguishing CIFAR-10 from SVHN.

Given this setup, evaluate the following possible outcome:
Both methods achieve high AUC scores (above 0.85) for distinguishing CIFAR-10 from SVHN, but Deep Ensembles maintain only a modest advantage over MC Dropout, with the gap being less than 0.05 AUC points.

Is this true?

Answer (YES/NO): NO